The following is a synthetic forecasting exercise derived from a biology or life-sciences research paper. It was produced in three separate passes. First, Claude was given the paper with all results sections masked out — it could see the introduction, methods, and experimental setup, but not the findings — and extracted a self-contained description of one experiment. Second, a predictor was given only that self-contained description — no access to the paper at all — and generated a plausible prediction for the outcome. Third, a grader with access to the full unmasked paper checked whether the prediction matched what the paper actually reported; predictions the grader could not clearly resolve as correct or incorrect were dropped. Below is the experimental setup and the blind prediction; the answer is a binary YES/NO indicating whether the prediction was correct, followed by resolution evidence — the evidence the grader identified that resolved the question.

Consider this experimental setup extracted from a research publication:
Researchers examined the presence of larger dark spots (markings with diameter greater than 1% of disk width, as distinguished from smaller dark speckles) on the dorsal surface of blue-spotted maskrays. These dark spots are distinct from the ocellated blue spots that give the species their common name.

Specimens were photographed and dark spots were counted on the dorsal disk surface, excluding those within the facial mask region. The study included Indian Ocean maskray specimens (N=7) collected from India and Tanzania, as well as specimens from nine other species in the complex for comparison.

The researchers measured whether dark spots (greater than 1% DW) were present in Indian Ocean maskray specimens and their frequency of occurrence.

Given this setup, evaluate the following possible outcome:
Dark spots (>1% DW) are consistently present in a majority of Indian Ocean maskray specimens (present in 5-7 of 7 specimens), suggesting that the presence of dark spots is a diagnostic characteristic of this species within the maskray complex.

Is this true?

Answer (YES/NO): YES